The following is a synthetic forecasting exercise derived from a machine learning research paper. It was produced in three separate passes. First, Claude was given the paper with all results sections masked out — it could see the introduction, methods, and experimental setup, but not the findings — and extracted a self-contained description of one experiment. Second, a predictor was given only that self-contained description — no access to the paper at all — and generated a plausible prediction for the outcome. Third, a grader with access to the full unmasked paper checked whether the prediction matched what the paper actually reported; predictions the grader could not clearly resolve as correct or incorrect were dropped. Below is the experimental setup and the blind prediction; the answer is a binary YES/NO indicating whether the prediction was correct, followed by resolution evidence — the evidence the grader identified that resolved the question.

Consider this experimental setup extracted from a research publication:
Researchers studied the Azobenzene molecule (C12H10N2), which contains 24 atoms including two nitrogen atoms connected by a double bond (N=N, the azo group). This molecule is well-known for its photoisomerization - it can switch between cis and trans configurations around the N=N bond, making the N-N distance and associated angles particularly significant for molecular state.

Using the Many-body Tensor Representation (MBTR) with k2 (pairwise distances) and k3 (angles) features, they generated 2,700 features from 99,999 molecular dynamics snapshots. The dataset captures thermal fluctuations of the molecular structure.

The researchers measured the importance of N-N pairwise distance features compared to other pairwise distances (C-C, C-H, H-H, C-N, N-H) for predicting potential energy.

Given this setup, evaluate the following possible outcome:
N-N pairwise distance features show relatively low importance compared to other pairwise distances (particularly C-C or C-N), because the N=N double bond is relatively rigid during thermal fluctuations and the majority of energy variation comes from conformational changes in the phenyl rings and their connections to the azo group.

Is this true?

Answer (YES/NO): YES